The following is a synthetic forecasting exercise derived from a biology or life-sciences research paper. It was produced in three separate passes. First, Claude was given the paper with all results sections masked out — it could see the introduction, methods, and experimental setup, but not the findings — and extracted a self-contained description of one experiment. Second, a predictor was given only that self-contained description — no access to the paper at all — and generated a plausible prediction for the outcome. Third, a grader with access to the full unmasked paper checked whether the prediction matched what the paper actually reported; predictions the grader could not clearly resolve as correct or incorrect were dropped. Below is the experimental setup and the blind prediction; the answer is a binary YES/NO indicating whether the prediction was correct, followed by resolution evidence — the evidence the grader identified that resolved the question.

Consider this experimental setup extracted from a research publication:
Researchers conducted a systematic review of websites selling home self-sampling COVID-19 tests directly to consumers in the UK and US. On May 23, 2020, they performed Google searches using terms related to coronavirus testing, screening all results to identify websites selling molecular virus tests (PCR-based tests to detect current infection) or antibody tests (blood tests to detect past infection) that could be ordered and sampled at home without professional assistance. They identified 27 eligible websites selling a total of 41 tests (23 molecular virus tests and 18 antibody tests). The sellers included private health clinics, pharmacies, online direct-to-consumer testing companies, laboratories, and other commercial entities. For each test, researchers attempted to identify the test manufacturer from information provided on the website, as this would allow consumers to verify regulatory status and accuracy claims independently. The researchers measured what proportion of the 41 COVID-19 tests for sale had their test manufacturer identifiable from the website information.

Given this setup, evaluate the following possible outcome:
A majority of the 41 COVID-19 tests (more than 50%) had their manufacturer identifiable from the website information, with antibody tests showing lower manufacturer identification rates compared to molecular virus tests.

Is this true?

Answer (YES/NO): NO